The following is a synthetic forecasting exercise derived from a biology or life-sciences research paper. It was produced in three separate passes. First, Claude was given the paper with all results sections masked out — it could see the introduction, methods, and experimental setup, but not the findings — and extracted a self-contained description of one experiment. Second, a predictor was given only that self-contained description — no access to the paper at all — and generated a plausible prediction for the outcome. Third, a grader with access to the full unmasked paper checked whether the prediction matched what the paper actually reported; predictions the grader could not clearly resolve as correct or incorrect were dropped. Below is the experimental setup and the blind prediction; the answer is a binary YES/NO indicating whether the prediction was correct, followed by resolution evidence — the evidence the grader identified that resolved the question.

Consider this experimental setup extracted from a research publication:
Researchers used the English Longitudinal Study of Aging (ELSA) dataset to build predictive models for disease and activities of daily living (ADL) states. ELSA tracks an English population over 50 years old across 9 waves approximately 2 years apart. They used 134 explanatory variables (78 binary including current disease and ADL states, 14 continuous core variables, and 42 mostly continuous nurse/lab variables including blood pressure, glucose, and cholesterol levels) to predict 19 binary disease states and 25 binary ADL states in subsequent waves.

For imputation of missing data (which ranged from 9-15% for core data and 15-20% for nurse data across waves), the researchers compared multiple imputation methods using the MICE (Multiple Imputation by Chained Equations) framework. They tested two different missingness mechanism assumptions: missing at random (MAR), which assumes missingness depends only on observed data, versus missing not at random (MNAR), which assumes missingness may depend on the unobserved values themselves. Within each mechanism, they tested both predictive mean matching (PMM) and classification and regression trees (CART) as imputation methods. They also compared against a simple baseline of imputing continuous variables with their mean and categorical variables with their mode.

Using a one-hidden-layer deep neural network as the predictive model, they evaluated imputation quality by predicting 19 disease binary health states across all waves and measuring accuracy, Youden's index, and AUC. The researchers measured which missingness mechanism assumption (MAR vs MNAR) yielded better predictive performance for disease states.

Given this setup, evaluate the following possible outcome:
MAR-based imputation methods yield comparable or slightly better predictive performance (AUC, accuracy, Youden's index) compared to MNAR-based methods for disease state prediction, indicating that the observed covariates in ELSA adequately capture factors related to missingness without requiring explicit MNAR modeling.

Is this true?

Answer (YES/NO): NO